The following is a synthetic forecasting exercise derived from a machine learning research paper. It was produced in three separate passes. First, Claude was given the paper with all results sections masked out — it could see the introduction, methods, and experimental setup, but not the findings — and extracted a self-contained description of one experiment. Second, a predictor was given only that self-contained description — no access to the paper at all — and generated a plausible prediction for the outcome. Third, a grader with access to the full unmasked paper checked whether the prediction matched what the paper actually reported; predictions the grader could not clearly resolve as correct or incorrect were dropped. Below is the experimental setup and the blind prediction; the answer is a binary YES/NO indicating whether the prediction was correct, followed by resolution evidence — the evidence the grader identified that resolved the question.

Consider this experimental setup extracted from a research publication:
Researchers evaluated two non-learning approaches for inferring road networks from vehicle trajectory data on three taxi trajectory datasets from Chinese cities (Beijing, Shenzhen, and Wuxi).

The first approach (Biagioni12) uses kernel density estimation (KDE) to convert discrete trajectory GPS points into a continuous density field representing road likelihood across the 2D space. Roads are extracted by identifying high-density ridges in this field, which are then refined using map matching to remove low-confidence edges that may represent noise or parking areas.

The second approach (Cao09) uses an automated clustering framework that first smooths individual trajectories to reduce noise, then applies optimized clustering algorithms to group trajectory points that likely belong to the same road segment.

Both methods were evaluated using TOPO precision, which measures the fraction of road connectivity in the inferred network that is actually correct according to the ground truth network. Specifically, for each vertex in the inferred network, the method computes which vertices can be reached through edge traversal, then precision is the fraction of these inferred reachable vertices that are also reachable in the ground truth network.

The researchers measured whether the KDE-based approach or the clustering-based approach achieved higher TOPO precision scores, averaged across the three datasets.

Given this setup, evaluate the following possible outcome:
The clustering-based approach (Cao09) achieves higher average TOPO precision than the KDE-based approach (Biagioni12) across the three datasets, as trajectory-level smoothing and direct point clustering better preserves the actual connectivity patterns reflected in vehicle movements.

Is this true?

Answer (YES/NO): NO